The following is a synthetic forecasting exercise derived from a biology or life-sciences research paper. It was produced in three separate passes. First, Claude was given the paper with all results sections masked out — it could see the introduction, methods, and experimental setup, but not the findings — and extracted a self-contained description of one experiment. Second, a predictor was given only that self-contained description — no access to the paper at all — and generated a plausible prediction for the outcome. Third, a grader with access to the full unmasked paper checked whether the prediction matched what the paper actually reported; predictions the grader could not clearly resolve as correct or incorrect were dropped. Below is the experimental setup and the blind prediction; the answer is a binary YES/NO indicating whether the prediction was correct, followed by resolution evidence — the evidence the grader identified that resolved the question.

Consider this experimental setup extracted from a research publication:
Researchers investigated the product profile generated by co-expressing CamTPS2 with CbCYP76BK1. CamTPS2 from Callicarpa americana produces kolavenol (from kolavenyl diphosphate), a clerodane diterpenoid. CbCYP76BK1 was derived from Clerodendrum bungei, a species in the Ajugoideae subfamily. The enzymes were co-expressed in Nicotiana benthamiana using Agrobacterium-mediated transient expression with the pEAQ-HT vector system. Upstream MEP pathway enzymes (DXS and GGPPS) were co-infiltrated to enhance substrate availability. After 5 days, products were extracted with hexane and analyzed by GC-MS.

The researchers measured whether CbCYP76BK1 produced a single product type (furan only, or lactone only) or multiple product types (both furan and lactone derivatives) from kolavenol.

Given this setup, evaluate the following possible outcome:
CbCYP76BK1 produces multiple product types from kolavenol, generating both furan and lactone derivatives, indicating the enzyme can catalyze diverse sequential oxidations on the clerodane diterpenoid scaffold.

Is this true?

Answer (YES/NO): YES